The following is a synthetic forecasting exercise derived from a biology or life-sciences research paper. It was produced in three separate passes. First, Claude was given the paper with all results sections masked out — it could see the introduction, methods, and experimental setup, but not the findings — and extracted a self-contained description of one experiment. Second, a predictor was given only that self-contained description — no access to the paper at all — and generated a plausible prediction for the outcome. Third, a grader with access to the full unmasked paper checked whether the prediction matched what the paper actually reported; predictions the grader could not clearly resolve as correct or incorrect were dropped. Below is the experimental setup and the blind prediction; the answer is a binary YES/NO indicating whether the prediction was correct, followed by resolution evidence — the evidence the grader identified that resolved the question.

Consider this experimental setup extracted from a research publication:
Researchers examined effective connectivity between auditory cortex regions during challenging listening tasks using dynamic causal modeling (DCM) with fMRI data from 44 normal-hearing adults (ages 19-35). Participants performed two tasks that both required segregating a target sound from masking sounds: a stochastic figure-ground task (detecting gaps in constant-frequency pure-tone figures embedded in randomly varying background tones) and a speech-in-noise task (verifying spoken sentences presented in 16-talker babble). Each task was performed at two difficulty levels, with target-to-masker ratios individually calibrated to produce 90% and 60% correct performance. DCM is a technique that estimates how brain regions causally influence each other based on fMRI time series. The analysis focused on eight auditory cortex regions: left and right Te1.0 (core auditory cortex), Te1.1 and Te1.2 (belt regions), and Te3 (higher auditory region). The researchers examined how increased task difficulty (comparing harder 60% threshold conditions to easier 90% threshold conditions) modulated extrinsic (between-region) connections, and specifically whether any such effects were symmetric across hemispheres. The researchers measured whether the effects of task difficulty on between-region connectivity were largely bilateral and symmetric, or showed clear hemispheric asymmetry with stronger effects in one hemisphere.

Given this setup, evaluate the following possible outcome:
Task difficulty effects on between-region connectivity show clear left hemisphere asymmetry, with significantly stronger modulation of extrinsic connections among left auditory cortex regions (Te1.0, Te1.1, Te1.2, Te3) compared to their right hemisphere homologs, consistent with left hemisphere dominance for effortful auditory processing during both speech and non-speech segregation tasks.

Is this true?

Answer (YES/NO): NO